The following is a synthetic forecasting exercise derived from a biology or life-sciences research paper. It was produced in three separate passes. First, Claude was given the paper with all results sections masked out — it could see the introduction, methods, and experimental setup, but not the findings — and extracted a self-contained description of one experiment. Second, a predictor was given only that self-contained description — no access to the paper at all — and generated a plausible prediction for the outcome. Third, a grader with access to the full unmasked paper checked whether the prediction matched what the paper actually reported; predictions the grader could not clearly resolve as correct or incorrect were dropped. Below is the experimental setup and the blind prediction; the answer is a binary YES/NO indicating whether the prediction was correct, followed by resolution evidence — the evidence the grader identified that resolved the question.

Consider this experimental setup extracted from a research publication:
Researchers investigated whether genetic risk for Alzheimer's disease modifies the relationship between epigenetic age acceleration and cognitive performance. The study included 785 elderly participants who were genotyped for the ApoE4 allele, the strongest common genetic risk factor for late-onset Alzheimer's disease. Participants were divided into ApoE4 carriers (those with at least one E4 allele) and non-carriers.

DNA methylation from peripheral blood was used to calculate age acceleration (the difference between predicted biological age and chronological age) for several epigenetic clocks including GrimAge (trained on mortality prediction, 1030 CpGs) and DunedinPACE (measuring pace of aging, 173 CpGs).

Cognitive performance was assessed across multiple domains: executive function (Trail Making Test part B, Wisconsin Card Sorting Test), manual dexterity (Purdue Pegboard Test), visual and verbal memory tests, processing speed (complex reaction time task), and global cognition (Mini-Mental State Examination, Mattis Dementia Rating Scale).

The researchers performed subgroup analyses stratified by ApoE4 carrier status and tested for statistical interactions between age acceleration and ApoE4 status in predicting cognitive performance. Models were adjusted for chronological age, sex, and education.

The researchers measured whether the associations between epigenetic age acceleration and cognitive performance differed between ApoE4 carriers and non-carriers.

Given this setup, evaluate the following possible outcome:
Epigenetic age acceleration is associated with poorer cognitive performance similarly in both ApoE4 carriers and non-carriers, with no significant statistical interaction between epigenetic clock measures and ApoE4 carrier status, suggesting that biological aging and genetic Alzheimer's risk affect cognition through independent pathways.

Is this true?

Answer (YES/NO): NO